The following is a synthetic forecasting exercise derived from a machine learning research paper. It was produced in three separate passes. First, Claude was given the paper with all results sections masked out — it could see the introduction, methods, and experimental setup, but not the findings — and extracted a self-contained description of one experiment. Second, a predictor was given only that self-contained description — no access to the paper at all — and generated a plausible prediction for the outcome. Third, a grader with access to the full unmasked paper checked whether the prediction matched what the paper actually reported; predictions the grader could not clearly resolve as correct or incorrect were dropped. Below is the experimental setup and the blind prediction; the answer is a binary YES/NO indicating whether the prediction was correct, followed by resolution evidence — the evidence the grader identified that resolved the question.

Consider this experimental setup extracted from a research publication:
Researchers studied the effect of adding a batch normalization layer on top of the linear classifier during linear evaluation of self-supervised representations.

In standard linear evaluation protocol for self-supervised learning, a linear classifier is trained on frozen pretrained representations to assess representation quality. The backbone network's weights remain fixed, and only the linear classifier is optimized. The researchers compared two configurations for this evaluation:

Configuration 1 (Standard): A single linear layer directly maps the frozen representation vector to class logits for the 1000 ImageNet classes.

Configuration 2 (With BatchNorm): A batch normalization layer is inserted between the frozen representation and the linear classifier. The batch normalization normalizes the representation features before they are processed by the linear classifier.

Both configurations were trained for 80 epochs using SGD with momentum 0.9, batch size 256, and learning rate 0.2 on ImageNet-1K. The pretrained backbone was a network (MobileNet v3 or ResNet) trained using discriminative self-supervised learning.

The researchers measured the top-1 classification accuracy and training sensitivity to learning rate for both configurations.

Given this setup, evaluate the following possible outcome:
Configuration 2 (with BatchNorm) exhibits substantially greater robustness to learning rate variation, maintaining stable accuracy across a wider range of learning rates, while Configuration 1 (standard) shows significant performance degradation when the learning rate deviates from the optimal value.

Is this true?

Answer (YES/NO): NO